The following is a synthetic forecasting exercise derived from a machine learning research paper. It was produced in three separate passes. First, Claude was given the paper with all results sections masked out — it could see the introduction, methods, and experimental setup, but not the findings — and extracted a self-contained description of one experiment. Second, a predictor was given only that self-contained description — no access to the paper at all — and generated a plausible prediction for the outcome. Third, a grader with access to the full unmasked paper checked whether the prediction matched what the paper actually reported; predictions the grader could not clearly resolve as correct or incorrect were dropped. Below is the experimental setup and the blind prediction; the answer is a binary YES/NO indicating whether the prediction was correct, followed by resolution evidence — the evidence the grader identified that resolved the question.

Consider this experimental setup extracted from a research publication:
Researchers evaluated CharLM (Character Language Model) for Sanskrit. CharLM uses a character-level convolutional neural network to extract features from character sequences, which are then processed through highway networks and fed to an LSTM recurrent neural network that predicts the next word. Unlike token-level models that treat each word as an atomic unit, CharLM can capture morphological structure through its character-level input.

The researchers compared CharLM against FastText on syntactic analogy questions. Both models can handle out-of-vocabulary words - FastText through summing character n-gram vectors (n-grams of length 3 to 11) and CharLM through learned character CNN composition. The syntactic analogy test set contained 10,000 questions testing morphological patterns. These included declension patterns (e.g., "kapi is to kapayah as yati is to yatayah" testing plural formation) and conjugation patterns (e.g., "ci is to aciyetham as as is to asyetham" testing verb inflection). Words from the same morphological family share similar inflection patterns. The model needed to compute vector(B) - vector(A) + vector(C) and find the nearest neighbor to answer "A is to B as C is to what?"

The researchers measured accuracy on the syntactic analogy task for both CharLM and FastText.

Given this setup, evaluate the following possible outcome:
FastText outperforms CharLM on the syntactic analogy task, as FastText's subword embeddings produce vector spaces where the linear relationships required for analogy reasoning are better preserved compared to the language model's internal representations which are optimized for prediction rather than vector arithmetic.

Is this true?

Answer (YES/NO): YES